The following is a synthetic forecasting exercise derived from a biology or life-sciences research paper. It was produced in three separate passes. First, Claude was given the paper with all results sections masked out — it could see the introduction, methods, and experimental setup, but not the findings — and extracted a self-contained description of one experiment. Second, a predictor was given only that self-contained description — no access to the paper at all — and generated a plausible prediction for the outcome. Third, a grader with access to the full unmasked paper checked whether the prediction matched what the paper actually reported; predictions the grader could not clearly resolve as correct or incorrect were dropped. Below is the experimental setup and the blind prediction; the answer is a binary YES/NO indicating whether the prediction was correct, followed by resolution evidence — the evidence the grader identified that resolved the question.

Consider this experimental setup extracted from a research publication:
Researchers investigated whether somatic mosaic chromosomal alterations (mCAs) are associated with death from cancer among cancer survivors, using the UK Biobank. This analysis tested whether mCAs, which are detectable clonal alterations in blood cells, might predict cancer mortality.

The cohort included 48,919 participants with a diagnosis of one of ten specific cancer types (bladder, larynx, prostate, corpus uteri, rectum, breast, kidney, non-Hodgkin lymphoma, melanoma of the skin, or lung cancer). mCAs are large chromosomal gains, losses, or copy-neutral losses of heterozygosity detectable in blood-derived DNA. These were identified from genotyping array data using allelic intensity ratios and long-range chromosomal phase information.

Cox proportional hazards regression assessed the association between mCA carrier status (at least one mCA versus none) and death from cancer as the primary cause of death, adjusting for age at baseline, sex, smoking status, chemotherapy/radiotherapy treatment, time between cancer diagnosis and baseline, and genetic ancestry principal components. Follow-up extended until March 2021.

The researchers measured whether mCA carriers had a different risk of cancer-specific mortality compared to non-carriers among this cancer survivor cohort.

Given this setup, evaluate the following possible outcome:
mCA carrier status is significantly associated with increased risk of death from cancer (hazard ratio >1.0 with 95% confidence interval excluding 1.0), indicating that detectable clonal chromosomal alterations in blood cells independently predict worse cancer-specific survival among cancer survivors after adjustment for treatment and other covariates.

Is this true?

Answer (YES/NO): NO